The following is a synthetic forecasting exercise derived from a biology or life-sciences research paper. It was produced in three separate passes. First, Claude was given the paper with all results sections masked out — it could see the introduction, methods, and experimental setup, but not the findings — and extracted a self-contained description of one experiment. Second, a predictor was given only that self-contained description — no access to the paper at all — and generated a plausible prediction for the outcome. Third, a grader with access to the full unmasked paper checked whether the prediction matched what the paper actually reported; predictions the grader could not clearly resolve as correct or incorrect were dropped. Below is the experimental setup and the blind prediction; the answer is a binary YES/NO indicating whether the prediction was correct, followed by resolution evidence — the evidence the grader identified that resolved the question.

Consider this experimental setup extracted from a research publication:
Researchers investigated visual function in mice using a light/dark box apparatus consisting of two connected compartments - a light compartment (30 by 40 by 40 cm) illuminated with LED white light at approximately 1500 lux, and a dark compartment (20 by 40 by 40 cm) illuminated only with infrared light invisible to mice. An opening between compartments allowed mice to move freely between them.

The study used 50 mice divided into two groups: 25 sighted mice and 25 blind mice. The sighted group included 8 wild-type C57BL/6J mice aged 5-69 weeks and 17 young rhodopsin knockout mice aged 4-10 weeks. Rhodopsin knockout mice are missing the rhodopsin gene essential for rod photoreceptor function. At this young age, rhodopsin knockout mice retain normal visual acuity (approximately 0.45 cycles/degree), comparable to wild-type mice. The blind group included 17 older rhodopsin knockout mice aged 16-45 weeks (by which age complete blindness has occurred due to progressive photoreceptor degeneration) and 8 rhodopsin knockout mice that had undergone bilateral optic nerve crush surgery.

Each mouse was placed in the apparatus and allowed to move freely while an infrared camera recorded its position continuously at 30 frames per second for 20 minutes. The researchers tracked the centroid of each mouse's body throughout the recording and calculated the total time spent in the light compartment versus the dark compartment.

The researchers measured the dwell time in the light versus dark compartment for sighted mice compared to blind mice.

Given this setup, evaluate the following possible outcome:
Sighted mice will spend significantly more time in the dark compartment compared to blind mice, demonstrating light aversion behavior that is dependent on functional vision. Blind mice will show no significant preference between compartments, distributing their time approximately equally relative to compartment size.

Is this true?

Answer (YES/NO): NO